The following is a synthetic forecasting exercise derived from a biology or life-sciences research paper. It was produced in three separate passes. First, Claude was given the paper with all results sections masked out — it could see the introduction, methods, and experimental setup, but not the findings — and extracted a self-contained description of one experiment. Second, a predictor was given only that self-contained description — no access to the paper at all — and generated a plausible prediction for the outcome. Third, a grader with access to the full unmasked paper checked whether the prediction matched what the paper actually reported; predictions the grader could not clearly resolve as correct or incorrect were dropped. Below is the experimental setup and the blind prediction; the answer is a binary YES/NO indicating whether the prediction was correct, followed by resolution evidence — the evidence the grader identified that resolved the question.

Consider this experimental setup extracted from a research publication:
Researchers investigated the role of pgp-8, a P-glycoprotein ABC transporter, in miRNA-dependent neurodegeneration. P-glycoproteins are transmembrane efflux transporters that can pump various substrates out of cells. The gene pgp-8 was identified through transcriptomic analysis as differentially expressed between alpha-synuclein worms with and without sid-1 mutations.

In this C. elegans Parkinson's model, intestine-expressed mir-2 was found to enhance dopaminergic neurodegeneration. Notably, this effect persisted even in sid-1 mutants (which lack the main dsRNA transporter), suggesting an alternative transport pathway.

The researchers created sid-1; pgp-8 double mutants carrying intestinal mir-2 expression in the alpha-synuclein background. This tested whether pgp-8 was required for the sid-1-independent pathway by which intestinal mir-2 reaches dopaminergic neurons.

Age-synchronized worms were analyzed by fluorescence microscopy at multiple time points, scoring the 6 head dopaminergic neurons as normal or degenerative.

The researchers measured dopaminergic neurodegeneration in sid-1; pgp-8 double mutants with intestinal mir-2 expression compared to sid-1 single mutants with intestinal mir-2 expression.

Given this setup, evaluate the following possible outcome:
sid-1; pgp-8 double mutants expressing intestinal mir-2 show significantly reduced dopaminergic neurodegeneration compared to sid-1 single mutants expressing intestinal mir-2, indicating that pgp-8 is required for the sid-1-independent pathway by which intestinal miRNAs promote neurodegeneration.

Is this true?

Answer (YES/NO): YES